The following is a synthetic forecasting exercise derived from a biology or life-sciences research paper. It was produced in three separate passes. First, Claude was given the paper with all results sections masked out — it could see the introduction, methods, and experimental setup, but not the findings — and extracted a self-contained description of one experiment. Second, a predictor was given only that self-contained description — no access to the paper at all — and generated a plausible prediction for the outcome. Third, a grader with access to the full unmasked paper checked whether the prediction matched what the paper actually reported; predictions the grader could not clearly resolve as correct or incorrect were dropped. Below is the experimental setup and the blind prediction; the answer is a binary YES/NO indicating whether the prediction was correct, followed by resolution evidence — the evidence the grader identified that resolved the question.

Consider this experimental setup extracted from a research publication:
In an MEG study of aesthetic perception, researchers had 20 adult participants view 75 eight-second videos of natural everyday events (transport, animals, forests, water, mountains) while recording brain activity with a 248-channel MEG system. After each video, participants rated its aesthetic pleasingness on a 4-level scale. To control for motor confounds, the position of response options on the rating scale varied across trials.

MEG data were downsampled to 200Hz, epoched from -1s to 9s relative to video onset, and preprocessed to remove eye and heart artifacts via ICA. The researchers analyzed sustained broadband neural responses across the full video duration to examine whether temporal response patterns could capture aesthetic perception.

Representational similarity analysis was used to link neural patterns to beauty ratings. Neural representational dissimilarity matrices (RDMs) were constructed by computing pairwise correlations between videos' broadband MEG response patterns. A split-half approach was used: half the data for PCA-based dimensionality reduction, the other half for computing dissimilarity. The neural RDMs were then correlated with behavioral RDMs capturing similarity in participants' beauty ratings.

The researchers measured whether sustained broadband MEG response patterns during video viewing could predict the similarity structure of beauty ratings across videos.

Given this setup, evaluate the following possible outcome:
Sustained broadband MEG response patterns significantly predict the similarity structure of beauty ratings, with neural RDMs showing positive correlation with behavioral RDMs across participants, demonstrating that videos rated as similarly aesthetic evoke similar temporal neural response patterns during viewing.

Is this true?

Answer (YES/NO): YES